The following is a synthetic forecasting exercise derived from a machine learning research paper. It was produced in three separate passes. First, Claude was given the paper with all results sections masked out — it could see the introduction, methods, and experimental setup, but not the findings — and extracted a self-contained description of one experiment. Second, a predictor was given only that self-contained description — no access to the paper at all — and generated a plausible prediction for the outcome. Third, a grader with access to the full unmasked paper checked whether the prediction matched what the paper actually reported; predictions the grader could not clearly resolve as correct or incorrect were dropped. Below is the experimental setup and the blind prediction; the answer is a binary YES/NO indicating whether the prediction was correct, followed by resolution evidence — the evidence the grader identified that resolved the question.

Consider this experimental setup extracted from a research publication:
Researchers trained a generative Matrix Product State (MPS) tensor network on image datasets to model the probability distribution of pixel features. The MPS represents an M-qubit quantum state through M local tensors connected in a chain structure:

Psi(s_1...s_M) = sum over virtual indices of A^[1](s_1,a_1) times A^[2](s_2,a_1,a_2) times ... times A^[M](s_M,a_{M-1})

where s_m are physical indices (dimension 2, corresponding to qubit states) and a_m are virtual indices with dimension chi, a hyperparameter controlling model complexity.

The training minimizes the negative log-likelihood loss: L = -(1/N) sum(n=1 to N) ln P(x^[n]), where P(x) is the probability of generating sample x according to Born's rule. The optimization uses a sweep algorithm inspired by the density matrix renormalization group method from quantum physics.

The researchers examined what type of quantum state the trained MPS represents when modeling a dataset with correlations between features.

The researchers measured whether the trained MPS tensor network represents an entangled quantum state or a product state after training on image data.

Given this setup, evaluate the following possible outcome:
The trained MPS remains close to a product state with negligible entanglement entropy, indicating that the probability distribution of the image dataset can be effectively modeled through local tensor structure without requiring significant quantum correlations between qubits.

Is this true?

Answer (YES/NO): NO